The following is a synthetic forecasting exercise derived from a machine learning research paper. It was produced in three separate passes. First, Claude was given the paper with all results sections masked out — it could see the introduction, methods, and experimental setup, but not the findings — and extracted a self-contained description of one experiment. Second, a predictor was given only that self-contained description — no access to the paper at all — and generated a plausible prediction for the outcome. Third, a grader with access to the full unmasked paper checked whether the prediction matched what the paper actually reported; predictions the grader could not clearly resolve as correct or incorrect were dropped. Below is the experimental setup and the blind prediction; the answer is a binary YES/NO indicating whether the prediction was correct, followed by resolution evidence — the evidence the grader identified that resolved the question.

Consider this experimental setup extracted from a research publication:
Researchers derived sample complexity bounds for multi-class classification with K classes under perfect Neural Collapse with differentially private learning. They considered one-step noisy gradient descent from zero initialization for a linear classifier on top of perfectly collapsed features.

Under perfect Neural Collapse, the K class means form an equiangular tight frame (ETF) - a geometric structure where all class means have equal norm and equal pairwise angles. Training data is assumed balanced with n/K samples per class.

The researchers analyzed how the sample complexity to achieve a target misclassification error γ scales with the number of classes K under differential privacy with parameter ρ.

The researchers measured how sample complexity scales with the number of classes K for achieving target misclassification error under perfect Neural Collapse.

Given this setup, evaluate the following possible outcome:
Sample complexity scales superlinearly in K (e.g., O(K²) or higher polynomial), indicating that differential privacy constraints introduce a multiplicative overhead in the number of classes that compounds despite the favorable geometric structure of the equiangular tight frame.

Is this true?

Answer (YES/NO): NO